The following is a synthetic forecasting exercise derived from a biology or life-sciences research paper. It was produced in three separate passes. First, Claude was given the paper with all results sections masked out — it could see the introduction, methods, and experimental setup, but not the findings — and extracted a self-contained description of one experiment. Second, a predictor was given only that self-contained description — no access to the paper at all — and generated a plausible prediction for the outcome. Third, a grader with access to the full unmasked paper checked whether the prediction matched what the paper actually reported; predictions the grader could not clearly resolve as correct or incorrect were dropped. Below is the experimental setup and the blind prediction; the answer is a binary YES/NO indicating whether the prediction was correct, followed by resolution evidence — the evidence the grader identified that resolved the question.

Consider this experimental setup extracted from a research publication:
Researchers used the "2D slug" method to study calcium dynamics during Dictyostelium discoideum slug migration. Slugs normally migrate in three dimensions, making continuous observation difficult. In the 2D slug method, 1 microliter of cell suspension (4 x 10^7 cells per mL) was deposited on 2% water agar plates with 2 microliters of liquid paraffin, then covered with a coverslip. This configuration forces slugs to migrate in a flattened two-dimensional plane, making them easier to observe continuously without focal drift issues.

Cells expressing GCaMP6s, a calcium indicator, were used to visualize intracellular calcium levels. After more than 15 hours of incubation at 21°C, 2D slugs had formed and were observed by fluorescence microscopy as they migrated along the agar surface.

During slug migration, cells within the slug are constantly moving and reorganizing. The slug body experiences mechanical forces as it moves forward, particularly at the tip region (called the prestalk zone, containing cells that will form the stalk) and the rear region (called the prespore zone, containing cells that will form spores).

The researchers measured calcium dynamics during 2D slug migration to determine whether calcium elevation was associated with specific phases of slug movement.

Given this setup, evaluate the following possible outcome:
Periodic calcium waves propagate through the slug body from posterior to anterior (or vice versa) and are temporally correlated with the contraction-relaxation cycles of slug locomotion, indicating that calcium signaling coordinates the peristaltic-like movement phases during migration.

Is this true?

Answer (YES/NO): NO